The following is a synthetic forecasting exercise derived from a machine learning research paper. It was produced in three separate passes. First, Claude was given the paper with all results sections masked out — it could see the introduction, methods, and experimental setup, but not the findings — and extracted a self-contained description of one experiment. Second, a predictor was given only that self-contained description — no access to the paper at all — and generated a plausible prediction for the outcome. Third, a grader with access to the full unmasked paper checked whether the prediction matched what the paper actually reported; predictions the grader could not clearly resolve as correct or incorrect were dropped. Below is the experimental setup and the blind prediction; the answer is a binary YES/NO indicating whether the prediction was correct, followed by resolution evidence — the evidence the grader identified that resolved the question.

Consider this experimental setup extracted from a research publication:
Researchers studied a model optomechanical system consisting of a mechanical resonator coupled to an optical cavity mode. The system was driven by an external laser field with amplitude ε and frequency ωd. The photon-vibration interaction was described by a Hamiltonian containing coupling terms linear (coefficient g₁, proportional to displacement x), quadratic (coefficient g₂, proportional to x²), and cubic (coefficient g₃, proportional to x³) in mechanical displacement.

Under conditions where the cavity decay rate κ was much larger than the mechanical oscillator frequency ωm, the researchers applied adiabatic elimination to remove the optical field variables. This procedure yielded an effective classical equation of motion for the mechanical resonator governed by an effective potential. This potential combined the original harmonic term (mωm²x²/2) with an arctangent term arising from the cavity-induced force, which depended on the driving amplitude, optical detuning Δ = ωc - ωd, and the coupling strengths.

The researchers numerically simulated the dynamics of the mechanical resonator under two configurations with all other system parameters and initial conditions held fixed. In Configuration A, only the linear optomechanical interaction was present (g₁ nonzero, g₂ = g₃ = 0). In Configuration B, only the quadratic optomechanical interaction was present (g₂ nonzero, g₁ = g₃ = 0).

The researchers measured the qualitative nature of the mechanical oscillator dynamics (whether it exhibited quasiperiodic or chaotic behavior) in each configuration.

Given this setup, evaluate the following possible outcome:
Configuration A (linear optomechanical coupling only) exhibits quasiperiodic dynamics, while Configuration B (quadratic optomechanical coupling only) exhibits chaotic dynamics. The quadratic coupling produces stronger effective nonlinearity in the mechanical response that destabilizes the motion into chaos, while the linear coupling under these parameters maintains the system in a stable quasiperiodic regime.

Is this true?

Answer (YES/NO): NO